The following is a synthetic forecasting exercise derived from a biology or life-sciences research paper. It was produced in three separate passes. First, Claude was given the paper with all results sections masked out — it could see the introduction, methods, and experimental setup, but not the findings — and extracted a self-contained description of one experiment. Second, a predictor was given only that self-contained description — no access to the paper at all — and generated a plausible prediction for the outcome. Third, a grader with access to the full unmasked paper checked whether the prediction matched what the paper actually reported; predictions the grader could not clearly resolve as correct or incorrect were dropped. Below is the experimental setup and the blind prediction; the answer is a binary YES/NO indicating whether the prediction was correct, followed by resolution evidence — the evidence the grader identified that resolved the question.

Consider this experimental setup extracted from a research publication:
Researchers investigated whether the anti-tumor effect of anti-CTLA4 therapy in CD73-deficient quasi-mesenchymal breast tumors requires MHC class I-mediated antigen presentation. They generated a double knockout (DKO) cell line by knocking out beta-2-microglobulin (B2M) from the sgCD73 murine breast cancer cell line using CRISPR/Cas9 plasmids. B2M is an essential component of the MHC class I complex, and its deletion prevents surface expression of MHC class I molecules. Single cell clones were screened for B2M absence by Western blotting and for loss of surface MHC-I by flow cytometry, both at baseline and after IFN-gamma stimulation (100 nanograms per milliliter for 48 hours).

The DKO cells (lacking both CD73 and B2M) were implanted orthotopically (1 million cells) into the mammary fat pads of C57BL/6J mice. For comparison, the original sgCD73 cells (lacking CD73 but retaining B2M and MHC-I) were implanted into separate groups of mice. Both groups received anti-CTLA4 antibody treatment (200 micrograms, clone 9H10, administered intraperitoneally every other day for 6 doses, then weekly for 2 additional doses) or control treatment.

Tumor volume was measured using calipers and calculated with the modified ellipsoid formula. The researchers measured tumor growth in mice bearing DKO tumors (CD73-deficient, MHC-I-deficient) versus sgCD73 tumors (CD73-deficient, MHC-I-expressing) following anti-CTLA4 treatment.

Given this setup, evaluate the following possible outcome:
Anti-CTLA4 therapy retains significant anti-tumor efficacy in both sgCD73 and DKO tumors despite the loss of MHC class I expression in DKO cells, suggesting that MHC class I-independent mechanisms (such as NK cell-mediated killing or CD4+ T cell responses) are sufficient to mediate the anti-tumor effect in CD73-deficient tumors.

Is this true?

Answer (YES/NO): YES